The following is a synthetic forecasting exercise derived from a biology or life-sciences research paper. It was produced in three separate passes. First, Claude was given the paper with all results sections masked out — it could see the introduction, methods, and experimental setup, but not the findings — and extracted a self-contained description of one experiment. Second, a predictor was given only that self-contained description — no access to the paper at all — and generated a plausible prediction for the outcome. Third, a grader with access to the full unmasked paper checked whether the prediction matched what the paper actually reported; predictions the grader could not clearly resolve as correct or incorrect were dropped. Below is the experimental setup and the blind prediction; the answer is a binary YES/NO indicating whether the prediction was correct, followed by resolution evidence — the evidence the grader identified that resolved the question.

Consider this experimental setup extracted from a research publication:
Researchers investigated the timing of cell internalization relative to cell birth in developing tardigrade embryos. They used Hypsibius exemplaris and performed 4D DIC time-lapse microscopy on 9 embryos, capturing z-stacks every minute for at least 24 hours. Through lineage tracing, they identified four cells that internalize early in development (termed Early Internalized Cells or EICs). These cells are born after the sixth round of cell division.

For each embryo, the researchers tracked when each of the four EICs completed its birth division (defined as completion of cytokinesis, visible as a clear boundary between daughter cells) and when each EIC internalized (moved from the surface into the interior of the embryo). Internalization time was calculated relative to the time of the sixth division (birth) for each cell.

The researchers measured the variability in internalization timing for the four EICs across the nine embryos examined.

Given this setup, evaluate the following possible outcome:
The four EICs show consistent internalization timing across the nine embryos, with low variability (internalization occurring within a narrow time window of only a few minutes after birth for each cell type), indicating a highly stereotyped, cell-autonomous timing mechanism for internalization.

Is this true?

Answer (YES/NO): NO